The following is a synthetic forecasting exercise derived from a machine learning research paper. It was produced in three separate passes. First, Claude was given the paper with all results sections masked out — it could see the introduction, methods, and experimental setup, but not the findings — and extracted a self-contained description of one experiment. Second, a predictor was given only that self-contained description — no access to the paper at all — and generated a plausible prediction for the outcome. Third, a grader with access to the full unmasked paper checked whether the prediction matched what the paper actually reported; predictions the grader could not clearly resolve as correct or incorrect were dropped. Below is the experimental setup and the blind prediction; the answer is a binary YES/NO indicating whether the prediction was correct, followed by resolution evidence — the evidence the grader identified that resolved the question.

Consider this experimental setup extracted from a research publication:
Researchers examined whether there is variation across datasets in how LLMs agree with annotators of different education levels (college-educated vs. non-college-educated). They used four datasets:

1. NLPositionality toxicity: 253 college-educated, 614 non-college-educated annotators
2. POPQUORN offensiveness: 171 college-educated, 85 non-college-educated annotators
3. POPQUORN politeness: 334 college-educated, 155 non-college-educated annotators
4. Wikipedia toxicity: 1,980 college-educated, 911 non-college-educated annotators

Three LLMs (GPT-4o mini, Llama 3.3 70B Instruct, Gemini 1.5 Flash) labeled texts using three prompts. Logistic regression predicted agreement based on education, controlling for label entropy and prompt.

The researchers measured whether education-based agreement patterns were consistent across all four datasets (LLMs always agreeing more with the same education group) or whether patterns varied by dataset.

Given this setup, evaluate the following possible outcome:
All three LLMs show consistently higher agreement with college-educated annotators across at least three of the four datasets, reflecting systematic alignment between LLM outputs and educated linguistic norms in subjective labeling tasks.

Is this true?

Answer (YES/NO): NO